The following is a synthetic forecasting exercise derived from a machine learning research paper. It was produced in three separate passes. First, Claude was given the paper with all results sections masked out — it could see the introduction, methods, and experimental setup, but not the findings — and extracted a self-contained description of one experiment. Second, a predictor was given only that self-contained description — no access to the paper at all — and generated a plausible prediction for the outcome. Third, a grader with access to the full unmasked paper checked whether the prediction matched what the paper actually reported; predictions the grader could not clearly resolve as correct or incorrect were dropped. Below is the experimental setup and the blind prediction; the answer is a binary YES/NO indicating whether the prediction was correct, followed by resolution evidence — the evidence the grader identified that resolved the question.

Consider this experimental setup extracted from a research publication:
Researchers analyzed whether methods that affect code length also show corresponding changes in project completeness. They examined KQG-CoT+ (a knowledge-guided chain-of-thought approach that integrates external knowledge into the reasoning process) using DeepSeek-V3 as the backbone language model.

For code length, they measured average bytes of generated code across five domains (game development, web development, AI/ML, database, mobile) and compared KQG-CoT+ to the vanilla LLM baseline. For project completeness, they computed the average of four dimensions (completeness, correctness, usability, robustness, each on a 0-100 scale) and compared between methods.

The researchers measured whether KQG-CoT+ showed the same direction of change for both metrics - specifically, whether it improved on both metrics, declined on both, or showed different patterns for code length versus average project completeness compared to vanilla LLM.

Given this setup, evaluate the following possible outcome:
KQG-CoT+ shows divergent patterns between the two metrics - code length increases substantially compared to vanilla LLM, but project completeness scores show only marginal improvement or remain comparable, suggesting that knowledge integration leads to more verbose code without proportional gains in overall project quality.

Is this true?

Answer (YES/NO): NO